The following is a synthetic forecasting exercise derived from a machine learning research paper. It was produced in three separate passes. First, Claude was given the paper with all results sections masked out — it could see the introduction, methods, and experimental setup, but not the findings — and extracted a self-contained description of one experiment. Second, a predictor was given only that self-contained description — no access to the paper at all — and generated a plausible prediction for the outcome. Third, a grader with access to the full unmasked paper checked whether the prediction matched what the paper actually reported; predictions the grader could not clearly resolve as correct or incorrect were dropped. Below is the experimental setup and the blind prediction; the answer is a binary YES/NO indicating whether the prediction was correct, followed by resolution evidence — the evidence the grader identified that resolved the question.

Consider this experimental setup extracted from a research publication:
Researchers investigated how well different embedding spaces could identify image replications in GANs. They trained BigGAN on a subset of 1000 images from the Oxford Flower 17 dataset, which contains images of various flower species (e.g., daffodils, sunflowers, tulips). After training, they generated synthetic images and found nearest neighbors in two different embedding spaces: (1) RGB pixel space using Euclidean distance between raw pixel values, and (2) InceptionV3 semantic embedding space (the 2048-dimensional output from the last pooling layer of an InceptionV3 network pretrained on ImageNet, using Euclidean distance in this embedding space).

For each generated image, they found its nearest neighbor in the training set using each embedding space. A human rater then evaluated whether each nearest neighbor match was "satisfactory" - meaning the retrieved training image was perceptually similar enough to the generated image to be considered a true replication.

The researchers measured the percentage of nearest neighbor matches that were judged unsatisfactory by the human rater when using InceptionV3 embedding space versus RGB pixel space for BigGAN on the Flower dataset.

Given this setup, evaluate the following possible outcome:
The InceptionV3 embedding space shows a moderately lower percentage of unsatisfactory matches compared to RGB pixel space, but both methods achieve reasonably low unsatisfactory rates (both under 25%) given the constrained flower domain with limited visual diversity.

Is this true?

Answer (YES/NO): NO